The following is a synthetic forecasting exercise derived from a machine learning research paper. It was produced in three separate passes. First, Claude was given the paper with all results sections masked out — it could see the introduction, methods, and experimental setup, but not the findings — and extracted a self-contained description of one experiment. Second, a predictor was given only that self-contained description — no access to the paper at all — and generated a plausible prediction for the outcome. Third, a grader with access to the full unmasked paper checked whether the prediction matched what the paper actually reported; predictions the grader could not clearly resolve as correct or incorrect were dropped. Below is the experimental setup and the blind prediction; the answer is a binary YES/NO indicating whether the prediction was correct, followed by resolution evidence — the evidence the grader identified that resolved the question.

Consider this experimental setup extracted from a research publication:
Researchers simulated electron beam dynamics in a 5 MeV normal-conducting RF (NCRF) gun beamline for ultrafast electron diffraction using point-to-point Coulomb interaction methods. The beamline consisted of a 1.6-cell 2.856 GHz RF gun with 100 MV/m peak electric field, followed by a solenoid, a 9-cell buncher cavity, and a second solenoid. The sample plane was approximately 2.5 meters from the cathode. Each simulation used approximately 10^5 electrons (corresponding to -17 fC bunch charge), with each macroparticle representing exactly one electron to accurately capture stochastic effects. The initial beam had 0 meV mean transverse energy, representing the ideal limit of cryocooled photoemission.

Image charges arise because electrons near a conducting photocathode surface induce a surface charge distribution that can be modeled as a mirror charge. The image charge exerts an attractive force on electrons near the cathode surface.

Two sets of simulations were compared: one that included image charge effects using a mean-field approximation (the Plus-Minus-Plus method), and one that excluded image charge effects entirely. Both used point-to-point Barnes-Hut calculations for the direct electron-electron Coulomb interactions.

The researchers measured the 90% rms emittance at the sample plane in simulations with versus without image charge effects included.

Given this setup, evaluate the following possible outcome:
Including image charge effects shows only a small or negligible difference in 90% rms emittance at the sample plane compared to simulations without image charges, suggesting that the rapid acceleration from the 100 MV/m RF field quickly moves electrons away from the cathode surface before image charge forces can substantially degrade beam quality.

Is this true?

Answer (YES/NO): YES